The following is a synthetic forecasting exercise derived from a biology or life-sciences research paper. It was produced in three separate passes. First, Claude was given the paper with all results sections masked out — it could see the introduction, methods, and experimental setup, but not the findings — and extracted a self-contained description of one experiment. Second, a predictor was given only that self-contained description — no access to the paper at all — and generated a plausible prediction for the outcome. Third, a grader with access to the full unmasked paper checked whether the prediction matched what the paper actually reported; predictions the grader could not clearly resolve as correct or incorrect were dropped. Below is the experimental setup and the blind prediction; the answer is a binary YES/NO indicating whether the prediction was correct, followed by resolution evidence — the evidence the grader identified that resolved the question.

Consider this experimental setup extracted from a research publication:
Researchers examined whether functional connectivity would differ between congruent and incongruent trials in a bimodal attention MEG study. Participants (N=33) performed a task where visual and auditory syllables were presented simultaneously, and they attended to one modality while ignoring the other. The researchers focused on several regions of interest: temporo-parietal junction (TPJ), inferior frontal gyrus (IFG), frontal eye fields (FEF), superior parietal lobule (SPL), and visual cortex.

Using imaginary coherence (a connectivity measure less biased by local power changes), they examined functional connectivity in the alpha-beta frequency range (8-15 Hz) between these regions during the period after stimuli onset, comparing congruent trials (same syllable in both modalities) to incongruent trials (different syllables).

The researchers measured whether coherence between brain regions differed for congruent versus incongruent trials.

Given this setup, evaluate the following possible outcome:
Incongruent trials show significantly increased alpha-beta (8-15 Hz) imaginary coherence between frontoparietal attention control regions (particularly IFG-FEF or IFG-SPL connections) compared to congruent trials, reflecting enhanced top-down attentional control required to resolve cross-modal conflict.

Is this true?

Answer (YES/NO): NO